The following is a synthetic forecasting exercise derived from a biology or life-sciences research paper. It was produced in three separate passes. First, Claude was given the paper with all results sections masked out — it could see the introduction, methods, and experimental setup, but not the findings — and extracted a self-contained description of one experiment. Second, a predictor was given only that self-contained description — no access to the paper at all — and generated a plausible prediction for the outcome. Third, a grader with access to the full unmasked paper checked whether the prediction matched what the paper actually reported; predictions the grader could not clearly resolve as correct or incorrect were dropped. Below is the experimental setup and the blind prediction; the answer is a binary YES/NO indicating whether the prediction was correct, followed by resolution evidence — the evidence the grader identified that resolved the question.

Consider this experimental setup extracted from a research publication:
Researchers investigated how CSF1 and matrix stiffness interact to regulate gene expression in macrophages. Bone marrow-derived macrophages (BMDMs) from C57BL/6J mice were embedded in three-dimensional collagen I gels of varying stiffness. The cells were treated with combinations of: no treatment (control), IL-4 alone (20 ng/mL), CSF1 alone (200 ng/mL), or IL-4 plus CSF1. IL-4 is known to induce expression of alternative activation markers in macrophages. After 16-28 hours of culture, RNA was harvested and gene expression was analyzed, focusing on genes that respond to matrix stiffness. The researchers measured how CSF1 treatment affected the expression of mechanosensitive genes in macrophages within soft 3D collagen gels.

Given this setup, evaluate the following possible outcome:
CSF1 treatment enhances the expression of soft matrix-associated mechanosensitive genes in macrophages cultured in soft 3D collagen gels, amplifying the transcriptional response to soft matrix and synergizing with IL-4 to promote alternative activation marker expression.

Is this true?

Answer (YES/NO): NO